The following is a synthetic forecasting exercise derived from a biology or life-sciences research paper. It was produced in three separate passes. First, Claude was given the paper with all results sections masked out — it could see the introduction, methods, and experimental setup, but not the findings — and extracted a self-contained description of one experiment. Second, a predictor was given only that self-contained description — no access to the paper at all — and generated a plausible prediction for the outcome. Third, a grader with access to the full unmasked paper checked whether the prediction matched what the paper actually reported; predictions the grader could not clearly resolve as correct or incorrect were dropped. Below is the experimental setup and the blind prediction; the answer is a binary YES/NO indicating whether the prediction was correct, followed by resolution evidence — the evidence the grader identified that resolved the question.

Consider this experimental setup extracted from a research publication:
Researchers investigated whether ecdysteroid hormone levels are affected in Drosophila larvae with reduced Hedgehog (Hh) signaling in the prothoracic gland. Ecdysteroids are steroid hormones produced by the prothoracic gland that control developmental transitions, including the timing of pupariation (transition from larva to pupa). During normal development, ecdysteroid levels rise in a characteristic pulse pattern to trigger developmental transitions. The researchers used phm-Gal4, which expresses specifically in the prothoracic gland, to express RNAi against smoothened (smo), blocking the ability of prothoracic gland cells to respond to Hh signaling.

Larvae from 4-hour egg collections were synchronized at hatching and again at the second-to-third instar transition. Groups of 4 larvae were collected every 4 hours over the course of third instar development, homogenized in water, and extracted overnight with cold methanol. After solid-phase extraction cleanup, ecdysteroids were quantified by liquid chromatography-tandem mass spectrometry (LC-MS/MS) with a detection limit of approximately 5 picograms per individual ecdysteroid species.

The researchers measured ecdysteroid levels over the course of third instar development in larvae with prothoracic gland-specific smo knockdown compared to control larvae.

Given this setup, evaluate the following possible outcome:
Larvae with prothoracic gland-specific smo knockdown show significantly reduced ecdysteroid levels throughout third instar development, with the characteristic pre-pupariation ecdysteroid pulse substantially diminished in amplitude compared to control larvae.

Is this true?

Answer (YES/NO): NO